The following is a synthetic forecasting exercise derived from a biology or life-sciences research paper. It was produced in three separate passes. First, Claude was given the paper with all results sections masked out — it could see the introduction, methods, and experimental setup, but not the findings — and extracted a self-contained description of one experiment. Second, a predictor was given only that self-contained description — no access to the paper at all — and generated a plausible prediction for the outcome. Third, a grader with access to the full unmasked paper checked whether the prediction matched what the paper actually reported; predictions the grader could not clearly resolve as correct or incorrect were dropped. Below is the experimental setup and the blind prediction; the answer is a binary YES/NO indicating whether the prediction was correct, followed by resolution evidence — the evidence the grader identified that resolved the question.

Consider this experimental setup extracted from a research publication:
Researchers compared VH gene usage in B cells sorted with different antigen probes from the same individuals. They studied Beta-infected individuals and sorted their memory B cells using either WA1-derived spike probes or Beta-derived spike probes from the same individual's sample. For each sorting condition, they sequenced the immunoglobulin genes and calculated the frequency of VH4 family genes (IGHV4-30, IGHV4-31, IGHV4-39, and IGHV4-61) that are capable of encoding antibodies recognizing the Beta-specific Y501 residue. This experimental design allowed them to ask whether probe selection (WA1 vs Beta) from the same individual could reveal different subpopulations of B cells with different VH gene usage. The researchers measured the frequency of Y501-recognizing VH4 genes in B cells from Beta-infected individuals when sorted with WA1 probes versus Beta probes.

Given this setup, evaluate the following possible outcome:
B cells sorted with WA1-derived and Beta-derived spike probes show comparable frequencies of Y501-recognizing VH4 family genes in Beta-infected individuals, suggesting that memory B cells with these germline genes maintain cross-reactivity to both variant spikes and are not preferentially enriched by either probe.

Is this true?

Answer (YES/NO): YES